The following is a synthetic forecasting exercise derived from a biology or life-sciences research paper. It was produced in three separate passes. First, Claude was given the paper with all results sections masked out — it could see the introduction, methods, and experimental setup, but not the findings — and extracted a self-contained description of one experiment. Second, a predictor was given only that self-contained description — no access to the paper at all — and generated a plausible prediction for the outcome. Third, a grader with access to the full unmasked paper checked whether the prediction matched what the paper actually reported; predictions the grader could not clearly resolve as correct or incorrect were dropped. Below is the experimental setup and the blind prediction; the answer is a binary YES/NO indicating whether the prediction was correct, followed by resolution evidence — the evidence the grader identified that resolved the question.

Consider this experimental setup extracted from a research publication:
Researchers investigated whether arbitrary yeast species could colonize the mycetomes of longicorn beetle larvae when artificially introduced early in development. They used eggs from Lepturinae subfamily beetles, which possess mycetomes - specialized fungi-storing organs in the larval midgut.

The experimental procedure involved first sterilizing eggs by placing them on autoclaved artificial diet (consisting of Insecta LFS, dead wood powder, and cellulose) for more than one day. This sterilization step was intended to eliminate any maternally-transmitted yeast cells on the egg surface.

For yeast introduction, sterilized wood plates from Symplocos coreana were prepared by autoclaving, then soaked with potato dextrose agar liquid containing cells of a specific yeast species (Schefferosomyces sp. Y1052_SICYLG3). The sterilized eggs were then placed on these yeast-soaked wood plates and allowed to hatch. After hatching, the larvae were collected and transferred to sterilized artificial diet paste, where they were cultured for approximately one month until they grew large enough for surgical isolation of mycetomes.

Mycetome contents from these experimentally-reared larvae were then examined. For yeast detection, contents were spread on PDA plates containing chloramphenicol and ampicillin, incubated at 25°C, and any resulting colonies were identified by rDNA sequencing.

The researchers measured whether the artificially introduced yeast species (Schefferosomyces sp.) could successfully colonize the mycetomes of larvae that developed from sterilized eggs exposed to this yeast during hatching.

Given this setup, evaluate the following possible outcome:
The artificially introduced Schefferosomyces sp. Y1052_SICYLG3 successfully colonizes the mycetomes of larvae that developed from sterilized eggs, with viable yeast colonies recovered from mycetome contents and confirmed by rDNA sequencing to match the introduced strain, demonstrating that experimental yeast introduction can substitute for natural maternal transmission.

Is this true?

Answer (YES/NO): YES